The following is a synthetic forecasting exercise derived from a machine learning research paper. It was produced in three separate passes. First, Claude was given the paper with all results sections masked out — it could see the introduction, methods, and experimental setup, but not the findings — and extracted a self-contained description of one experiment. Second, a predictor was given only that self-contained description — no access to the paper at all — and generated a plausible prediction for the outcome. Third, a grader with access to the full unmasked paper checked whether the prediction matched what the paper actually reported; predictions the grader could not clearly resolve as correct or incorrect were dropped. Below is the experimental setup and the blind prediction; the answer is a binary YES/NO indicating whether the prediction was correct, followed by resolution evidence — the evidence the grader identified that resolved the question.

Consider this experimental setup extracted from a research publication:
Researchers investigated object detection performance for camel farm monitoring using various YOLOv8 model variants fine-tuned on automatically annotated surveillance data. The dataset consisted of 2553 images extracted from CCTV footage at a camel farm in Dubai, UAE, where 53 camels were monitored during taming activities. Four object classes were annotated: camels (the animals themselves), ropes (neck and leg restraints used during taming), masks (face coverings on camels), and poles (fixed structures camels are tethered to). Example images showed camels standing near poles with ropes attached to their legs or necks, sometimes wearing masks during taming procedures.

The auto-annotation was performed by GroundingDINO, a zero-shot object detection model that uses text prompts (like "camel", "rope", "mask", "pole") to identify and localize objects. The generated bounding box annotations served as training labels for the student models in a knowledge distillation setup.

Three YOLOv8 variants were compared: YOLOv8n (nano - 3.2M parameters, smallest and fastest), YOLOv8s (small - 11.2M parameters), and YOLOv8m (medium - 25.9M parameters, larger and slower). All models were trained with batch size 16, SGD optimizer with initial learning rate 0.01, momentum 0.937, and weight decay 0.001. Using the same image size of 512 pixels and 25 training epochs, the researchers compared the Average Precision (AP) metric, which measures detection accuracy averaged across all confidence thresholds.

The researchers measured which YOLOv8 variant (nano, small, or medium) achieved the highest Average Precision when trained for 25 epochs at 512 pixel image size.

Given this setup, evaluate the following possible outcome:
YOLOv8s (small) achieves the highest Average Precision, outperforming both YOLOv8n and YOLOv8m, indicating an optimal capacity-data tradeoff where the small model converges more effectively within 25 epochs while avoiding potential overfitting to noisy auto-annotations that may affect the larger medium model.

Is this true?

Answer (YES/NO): NO